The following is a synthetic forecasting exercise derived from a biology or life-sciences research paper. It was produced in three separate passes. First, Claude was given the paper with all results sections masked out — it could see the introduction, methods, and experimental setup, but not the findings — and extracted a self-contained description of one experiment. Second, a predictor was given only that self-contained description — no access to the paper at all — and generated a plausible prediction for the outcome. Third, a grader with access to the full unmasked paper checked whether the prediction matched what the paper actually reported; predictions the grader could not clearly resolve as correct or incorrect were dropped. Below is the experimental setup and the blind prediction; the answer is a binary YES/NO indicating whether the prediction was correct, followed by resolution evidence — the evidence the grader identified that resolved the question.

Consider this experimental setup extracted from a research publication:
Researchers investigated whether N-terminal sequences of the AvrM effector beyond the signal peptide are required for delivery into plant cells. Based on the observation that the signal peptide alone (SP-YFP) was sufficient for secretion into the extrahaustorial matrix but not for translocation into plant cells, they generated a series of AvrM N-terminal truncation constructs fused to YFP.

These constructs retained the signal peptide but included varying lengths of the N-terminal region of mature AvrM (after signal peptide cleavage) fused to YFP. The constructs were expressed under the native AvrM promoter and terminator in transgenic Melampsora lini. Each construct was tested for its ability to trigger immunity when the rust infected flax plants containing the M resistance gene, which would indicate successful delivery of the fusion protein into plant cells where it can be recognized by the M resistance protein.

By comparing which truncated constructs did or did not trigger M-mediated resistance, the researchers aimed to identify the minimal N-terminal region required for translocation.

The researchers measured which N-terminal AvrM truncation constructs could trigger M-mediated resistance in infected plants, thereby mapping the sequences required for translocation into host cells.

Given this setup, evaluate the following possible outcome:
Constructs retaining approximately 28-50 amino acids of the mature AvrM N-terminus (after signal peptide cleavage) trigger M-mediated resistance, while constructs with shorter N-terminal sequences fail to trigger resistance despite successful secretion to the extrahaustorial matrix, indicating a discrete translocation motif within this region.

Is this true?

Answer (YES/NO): NO